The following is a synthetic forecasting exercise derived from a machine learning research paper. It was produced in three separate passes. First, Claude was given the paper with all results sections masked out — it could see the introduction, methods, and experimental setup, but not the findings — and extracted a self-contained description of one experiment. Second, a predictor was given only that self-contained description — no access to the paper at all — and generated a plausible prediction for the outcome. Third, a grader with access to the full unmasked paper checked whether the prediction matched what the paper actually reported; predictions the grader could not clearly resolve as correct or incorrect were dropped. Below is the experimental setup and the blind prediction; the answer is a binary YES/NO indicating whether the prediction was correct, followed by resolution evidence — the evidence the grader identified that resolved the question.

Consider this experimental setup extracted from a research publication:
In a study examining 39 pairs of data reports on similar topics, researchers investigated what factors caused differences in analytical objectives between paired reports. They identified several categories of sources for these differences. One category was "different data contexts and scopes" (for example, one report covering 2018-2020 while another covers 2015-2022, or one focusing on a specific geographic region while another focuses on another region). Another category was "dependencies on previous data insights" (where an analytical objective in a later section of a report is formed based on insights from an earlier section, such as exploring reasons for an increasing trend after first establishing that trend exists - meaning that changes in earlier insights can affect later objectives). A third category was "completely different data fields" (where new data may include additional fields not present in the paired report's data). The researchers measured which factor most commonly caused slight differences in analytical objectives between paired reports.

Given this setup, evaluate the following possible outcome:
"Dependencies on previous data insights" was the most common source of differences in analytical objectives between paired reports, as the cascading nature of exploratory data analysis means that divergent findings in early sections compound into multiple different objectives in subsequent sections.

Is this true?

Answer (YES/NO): NO